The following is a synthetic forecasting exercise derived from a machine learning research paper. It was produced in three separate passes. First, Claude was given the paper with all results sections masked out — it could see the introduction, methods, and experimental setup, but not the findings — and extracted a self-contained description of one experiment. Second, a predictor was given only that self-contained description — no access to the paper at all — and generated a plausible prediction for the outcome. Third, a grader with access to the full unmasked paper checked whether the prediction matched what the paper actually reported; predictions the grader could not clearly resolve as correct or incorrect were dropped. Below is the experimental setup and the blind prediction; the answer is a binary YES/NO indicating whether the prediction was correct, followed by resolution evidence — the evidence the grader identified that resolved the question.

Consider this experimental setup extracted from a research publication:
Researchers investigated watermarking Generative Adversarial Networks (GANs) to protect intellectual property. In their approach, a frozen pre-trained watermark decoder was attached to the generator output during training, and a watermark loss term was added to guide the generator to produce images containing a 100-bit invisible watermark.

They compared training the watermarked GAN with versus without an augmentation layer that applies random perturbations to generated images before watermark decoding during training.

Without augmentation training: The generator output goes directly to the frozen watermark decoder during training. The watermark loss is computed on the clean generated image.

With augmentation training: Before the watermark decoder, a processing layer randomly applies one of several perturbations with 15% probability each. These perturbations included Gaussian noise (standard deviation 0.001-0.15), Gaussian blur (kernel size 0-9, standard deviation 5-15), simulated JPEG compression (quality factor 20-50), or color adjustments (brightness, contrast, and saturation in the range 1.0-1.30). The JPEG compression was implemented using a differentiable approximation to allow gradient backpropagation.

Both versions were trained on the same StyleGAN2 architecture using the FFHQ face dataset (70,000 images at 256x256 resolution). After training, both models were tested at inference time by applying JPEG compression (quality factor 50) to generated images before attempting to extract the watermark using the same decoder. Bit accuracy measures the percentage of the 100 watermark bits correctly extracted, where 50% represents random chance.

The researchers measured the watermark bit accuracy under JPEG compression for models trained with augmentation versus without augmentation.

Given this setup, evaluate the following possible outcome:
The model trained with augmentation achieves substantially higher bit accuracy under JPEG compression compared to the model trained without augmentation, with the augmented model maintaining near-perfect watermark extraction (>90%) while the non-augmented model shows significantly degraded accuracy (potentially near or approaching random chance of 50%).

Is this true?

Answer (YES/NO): NO